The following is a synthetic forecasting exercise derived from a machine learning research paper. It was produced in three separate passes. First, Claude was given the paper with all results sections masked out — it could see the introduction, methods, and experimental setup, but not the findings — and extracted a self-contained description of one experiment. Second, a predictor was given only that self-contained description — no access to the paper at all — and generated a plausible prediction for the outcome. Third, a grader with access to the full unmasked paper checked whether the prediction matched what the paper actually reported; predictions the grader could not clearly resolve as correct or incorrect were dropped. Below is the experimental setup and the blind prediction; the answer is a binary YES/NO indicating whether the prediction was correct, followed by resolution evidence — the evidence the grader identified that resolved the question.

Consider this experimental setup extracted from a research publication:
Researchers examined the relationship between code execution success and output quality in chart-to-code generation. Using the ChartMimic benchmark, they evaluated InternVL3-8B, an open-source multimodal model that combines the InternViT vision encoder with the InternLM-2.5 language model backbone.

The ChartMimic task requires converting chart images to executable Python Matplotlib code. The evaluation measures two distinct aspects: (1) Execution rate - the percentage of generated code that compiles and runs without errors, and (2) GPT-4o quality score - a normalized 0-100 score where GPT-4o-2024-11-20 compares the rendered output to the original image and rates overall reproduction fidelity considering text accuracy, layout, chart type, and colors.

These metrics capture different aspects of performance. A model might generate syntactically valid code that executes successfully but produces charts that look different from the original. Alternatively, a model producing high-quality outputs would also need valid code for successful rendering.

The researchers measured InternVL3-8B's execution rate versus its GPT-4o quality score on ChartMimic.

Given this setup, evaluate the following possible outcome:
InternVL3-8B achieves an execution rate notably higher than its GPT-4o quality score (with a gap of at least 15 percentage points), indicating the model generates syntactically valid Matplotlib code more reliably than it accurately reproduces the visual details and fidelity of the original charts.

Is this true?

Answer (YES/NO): YES